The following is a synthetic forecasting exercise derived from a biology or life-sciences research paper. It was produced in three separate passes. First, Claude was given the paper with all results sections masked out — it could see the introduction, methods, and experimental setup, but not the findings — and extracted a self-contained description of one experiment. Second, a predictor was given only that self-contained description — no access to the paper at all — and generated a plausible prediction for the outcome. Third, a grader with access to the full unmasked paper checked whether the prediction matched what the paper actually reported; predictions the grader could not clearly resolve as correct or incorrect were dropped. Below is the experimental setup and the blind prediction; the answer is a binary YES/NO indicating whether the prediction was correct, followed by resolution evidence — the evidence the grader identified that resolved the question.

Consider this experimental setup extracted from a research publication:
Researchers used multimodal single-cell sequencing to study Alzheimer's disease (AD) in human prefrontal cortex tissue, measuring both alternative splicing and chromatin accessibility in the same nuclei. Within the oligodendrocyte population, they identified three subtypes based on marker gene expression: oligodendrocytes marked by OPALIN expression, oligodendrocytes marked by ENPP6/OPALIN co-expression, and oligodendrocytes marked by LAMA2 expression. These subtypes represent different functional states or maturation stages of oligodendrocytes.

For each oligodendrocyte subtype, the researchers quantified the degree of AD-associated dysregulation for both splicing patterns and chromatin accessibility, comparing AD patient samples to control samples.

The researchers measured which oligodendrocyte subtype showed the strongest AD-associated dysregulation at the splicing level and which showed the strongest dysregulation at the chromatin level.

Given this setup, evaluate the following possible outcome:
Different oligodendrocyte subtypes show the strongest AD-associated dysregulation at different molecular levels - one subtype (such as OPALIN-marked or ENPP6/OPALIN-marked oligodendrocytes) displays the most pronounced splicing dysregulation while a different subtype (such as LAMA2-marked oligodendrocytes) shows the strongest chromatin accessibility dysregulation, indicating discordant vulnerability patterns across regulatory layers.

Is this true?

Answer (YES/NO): YES